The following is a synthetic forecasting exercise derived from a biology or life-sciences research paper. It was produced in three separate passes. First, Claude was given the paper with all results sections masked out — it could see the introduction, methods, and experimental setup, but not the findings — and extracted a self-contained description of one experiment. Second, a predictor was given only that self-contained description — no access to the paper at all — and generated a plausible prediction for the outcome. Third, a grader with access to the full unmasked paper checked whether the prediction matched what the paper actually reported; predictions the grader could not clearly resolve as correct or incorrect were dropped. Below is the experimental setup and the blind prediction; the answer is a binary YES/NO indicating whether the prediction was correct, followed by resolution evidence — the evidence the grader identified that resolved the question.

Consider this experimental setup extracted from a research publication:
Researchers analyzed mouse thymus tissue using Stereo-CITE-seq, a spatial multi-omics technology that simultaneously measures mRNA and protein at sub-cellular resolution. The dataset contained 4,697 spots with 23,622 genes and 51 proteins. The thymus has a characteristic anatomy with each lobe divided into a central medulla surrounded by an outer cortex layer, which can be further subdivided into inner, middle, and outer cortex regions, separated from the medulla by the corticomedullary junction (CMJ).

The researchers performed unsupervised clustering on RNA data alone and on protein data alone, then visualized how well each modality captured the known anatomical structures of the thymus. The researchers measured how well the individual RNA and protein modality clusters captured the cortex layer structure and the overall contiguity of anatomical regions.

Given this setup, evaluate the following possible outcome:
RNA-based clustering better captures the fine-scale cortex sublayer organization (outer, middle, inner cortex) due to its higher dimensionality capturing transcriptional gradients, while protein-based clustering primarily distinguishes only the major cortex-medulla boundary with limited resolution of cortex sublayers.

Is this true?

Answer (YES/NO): NO